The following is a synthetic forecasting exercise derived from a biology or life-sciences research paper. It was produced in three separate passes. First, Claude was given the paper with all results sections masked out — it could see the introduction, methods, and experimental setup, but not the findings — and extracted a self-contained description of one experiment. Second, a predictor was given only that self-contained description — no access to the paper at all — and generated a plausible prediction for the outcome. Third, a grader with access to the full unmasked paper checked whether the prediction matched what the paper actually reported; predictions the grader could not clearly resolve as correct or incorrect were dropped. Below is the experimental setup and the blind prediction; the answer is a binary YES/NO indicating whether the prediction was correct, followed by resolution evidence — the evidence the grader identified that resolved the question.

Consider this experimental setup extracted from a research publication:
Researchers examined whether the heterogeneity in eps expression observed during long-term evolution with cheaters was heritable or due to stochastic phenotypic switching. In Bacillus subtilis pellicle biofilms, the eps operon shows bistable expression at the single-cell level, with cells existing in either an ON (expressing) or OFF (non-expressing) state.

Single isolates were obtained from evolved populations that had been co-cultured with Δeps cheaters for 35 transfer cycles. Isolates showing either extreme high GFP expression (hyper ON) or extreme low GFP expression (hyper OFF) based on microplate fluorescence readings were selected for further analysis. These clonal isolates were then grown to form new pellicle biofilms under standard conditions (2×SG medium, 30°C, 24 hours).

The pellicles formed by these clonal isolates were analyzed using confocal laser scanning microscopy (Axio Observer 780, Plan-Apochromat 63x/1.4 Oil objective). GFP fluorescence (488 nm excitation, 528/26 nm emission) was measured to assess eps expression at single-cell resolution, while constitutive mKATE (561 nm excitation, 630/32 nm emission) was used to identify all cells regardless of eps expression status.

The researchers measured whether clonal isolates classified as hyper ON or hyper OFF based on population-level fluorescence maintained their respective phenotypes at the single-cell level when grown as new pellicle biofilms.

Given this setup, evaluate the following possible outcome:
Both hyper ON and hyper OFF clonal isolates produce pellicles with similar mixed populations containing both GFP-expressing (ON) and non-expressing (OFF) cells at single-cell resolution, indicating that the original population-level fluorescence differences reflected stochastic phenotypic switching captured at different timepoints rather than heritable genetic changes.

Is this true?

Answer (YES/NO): NO